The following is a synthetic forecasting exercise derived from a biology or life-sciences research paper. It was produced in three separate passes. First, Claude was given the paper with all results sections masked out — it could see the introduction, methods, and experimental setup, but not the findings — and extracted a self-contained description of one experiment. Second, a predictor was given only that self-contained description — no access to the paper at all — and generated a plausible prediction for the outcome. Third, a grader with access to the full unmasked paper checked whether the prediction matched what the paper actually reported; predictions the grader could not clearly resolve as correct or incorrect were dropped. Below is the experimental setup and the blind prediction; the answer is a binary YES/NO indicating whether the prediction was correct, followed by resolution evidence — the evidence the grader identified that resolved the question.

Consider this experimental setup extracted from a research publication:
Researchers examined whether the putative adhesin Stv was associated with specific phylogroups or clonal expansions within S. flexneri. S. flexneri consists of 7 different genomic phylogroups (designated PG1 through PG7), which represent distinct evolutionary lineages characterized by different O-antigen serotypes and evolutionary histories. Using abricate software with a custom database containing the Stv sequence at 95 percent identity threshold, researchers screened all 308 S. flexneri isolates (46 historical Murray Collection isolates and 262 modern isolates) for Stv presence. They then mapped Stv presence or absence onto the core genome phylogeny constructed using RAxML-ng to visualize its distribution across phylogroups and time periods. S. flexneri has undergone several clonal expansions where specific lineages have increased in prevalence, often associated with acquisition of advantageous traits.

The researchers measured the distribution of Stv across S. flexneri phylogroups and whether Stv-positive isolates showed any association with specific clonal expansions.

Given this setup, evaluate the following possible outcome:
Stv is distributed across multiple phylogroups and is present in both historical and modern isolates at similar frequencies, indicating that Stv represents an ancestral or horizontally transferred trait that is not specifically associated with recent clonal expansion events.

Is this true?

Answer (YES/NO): NO